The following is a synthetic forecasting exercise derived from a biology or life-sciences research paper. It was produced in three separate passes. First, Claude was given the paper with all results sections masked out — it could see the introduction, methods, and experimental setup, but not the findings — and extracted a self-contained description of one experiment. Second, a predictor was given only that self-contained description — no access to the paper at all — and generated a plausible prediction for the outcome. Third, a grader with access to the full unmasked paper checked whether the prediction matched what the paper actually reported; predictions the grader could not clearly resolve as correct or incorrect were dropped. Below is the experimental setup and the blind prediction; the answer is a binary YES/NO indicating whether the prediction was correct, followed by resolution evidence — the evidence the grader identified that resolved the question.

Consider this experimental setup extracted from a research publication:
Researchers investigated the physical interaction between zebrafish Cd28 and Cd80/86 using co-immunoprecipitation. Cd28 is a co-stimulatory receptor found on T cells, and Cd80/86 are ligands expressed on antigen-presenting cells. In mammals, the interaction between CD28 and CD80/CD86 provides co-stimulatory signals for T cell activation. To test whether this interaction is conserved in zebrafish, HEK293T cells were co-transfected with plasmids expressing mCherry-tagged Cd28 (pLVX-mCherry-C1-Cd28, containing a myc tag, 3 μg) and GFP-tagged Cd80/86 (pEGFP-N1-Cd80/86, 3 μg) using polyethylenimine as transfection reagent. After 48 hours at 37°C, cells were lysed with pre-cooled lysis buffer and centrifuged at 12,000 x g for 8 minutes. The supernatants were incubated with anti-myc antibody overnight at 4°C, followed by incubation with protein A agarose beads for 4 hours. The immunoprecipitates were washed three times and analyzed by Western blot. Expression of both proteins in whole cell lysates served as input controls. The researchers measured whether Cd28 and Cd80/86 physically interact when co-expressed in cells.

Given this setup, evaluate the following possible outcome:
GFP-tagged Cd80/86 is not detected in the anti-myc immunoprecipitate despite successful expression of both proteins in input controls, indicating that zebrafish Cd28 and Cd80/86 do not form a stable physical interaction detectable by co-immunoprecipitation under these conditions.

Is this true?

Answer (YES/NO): NO